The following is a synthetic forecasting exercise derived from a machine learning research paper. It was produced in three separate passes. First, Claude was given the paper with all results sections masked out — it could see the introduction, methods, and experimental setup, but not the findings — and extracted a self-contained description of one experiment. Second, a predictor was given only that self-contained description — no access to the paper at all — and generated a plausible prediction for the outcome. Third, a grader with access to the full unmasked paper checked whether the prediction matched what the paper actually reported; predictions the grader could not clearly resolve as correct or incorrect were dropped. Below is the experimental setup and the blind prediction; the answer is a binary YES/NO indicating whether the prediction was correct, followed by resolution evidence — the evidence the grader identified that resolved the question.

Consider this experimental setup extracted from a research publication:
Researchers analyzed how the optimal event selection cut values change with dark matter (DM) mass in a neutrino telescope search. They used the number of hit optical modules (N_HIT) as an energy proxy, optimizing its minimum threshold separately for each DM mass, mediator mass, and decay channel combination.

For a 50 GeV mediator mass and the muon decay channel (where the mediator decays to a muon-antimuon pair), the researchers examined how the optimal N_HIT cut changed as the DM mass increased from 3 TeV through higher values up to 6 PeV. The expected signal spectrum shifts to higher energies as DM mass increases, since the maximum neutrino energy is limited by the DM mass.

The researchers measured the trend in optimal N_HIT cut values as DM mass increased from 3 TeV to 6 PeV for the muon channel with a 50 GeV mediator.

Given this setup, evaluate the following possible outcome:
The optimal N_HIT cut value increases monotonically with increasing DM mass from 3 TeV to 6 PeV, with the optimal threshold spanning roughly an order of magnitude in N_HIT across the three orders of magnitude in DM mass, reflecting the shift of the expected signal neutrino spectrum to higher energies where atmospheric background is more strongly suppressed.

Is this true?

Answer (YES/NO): NO